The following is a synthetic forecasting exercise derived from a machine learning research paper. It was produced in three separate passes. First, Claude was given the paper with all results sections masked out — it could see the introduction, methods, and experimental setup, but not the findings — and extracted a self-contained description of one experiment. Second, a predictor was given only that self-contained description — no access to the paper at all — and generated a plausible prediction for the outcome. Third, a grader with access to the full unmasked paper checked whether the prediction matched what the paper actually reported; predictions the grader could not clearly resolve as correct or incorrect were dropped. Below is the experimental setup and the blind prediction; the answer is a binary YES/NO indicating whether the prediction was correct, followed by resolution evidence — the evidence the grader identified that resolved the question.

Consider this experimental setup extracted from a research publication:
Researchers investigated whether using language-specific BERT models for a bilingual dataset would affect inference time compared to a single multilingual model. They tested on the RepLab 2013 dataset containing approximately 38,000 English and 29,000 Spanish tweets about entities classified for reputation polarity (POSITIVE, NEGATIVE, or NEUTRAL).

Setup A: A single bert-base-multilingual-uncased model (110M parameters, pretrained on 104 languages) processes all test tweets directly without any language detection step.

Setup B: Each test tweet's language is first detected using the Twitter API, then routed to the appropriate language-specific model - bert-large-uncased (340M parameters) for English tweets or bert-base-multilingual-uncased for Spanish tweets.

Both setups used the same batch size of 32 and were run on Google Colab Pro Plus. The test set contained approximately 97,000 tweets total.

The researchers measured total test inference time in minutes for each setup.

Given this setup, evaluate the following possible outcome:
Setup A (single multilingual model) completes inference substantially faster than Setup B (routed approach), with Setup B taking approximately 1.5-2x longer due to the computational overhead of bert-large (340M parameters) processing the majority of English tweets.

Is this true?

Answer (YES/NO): NO